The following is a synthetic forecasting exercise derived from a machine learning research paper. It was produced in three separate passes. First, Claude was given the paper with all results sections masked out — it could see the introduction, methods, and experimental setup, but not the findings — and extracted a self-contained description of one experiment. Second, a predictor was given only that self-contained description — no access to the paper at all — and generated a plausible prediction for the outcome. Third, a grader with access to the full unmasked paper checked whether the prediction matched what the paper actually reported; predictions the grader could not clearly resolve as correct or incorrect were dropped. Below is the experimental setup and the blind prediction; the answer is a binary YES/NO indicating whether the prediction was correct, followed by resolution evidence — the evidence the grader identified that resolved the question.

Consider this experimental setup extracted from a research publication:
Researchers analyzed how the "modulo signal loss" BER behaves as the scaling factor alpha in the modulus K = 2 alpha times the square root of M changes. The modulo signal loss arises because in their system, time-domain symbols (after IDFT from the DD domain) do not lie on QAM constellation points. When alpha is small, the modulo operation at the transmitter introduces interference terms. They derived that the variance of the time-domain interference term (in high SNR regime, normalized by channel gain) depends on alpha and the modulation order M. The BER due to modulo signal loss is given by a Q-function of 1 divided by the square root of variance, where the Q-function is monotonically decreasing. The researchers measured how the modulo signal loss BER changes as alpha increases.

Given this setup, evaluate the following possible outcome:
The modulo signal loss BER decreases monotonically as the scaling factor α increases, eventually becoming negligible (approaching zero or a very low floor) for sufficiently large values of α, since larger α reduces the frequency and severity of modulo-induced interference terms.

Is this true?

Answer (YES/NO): YES